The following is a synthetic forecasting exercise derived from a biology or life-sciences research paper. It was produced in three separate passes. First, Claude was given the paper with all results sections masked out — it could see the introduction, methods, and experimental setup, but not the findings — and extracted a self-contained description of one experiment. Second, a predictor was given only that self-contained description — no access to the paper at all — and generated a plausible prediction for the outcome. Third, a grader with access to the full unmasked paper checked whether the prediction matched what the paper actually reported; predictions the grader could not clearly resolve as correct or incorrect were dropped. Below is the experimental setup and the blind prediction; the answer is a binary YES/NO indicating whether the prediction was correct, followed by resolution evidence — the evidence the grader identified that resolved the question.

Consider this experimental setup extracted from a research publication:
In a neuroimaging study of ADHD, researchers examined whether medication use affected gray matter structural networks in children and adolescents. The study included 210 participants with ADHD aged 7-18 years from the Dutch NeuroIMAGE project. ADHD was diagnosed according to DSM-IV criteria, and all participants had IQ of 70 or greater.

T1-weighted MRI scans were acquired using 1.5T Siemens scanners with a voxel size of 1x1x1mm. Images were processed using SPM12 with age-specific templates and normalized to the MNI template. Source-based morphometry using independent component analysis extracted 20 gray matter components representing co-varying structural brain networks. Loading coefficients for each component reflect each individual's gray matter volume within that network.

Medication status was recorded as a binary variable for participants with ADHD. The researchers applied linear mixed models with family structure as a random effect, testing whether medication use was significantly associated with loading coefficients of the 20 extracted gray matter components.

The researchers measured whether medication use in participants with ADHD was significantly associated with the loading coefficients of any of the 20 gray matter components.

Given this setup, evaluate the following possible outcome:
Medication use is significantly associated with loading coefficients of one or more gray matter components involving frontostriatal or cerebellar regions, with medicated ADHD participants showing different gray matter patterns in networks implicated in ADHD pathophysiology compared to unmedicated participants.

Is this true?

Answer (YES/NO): YES